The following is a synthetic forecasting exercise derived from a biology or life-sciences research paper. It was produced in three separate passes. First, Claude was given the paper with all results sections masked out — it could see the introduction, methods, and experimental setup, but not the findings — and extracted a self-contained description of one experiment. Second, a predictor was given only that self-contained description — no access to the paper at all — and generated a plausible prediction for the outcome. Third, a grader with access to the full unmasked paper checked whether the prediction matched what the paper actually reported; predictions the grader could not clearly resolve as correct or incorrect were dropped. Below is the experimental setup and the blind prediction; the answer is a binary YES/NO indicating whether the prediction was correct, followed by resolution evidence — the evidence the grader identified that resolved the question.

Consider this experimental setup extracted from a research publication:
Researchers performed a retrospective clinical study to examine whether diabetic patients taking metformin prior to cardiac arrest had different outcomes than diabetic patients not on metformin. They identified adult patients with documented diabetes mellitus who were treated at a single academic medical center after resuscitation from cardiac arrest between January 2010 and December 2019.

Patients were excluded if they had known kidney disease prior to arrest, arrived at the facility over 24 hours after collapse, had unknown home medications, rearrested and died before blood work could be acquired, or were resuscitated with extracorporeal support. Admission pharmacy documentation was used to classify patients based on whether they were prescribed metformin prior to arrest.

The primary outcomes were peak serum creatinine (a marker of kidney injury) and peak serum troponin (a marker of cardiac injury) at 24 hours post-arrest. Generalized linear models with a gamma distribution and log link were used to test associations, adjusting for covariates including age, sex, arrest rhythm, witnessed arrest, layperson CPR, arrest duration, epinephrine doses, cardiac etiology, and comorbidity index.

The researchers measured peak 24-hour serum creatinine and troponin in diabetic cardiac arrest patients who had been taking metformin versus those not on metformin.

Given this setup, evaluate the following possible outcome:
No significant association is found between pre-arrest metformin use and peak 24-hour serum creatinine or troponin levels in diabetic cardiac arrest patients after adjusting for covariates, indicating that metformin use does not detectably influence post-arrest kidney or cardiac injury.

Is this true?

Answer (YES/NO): NO